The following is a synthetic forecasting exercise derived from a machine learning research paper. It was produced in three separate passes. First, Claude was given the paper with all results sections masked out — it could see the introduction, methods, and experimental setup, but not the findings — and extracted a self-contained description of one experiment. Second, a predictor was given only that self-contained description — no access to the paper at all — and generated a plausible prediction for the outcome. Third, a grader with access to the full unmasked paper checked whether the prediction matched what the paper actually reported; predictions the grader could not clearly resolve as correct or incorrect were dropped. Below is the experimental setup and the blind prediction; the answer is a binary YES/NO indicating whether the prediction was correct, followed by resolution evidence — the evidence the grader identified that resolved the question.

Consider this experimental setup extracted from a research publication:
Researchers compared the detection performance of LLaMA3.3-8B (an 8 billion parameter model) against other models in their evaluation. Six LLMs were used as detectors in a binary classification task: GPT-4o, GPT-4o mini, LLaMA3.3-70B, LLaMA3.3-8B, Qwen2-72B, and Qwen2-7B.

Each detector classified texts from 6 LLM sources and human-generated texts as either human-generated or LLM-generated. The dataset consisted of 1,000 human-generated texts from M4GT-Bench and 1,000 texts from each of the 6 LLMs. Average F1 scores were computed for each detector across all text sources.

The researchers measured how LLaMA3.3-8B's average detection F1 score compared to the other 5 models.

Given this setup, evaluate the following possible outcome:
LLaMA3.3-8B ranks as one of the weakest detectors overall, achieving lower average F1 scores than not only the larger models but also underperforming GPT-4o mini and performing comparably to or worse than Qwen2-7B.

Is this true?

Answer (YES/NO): YES